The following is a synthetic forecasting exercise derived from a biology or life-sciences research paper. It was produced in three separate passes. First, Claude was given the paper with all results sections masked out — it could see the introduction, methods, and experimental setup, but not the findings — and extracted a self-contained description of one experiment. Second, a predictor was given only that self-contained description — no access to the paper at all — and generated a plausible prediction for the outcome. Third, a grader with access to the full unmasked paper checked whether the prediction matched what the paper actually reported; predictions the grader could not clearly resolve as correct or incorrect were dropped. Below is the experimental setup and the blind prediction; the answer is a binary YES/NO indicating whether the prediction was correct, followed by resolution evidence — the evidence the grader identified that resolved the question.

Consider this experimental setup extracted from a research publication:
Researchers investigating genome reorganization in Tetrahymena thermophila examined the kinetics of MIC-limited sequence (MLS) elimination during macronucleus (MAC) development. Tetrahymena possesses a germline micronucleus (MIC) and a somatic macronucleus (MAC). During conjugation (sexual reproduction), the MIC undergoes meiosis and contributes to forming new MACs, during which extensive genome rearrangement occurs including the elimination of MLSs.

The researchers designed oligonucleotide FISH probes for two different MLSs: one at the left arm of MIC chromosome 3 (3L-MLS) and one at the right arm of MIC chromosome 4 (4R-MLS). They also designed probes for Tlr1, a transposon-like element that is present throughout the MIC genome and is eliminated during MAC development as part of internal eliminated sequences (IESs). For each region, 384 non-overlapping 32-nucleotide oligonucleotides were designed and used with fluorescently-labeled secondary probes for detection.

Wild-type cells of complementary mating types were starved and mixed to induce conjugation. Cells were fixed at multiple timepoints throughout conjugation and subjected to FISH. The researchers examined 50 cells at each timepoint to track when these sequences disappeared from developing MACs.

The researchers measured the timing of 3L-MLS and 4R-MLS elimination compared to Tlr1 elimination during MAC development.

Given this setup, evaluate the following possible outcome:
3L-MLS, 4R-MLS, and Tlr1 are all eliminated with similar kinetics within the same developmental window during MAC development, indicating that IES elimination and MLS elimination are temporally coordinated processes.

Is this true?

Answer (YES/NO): YES